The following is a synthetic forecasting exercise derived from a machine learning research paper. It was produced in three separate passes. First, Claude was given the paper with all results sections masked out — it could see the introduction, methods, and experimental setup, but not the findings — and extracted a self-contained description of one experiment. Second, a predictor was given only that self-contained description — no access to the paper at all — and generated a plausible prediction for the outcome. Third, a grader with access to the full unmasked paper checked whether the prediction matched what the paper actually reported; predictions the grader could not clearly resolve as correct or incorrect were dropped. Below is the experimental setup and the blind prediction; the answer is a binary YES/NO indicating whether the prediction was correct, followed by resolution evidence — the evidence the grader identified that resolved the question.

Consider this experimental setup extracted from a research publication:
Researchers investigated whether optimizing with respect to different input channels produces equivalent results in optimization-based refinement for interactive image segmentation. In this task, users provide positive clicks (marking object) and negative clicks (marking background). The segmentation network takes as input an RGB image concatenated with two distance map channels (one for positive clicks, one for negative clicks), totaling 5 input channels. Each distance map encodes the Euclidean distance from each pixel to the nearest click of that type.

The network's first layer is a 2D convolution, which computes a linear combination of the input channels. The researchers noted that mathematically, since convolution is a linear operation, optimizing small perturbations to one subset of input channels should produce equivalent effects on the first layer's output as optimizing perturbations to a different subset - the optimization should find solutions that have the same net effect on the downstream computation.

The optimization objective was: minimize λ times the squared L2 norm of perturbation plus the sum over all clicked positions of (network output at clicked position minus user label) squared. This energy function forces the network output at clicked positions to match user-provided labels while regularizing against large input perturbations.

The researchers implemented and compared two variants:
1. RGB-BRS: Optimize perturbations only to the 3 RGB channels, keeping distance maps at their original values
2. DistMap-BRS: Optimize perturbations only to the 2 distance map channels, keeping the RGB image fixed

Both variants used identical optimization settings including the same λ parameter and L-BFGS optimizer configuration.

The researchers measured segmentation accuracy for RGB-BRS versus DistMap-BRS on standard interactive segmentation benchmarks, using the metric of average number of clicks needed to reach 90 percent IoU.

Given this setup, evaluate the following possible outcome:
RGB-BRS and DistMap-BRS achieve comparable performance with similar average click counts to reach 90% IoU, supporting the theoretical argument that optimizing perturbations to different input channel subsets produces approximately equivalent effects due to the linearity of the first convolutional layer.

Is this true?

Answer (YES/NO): YES